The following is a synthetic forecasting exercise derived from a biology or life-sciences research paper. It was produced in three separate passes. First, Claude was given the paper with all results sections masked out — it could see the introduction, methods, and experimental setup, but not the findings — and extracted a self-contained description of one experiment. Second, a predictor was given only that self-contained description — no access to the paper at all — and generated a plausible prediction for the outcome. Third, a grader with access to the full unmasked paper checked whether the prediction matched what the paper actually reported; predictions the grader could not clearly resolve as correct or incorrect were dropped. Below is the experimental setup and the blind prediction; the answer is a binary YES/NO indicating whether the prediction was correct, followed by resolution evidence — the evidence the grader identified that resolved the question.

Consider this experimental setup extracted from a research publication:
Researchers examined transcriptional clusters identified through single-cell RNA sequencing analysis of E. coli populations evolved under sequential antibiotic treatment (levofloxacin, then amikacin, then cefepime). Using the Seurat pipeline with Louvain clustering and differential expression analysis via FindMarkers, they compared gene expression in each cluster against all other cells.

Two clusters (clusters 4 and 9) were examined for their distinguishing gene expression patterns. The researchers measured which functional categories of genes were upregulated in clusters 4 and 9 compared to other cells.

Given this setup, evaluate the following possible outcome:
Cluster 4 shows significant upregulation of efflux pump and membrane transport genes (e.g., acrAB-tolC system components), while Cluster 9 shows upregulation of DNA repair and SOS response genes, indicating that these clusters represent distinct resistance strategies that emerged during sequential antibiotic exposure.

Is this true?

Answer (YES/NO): NO